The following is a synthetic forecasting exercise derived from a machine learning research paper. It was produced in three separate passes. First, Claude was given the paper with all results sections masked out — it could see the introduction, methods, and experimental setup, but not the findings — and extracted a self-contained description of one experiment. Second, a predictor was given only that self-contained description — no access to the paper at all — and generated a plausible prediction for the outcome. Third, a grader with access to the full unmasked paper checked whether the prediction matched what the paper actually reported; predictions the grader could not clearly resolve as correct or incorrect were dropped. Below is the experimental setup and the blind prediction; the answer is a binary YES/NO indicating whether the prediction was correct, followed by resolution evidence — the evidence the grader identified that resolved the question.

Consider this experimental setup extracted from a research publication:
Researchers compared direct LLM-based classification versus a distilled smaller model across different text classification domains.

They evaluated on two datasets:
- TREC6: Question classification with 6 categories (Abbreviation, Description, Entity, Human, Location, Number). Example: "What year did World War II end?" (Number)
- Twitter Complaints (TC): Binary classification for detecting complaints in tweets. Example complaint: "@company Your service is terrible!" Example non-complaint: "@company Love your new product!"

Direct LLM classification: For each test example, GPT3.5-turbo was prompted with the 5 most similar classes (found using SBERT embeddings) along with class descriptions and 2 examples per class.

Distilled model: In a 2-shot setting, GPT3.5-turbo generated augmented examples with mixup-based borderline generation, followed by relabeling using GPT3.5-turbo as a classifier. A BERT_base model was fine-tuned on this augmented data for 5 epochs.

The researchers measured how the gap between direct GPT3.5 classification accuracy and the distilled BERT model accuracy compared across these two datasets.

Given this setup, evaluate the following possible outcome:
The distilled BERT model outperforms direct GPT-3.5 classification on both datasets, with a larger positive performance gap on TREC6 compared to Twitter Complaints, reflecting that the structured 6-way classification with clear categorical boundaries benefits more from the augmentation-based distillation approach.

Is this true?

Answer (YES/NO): NO